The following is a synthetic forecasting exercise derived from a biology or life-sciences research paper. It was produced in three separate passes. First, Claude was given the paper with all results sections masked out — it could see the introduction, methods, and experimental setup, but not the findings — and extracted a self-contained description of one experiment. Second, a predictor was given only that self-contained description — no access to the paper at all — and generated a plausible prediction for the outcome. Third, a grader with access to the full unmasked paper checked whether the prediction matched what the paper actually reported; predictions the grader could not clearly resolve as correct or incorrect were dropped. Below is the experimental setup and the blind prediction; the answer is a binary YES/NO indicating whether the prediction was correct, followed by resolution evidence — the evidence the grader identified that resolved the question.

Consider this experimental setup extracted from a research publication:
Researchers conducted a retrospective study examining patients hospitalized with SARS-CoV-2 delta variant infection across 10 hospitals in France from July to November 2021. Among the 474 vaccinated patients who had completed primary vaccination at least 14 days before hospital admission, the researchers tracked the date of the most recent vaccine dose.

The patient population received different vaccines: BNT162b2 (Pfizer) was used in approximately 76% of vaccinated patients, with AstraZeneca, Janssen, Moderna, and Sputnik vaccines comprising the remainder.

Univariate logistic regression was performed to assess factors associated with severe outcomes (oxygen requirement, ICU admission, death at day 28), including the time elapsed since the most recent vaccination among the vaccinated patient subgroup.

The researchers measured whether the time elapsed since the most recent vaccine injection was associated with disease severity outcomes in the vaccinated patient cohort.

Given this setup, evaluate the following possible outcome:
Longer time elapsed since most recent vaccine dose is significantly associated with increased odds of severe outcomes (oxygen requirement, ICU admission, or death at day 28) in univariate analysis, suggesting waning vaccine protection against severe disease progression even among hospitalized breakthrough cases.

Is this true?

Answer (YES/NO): YES